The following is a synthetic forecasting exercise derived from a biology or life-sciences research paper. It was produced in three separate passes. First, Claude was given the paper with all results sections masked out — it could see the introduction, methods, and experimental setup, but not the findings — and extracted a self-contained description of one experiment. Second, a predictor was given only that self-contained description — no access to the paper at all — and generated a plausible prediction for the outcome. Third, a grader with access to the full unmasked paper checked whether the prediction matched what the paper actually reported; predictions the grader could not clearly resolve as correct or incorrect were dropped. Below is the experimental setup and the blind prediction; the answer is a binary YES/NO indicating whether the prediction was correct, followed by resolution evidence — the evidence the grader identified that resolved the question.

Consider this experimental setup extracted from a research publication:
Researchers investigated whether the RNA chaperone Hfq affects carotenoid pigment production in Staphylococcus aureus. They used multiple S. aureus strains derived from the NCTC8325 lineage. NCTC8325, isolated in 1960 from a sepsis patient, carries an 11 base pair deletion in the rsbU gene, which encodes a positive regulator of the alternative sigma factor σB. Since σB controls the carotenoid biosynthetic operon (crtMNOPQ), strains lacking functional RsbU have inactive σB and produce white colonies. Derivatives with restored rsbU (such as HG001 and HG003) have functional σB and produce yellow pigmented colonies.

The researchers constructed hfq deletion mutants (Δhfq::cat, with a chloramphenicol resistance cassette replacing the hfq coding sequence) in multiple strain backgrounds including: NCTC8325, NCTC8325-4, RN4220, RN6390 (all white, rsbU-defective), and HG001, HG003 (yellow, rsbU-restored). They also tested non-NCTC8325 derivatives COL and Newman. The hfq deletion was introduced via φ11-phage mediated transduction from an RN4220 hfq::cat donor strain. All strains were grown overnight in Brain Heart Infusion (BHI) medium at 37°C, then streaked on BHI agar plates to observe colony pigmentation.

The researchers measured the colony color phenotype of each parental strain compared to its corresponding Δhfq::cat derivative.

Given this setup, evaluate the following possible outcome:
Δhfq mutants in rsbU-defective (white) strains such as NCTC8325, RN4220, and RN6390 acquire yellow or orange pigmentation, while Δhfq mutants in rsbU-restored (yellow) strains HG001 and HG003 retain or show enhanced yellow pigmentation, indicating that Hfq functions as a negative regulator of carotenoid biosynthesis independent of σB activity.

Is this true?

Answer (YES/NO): NO